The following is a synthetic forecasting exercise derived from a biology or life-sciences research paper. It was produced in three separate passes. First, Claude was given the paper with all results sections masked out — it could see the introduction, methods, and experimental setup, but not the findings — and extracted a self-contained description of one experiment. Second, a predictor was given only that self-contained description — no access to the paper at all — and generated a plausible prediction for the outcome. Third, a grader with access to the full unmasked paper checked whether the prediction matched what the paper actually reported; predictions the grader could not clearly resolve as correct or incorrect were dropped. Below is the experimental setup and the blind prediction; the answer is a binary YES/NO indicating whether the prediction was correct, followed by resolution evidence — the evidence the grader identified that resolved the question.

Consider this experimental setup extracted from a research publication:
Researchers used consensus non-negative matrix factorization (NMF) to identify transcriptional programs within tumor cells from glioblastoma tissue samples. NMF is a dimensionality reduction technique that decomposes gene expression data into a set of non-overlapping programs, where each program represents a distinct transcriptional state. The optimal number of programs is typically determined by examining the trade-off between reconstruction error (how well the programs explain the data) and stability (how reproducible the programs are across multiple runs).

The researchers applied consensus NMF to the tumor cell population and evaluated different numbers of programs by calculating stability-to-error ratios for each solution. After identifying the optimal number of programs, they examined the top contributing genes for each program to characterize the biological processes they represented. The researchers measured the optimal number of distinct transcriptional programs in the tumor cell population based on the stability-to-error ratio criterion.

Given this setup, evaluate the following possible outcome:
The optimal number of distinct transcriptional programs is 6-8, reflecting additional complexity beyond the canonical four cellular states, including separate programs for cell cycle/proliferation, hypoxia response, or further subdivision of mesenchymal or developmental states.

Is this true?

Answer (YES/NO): NO